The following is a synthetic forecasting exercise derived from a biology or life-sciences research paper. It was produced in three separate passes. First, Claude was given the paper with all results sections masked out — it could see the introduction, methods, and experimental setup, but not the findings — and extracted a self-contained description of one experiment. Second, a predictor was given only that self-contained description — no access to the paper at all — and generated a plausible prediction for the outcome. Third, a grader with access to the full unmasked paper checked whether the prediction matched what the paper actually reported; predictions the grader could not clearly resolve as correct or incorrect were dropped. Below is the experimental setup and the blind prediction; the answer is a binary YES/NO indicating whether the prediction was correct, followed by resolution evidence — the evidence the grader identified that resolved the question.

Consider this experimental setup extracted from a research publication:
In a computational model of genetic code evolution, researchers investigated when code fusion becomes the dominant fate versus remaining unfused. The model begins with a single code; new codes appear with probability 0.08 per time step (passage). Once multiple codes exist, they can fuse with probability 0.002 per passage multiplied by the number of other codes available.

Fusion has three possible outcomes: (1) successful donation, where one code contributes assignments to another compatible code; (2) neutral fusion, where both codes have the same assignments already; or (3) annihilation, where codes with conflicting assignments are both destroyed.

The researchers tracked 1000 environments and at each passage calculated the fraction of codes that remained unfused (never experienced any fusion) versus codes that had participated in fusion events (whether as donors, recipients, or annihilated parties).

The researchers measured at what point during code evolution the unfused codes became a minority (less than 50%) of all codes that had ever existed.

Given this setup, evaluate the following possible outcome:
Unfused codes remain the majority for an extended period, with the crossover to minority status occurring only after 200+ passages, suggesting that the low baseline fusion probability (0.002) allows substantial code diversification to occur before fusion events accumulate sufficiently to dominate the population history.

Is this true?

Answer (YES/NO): NO